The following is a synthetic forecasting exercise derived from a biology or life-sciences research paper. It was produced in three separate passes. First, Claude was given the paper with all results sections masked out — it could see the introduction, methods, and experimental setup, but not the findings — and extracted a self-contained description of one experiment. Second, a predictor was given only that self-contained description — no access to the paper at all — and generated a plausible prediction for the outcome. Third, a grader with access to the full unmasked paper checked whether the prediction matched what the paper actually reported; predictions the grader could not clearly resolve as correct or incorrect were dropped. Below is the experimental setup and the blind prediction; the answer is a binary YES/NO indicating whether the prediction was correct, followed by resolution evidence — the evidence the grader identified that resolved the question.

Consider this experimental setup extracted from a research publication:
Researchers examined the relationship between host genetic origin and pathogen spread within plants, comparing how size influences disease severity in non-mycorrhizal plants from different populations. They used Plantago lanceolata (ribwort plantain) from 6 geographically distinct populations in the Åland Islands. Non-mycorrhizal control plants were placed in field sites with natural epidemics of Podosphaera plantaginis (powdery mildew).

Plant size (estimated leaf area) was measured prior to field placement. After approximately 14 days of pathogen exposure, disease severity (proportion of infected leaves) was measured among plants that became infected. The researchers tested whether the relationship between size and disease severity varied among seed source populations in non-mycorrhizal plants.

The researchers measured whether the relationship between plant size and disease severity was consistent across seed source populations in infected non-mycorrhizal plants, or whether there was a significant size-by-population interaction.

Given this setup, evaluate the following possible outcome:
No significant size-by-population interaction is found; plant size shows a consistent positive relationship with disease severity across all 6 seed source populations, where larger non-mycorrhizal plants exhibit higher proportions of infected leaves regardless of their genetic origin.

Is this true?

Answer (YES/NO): NO